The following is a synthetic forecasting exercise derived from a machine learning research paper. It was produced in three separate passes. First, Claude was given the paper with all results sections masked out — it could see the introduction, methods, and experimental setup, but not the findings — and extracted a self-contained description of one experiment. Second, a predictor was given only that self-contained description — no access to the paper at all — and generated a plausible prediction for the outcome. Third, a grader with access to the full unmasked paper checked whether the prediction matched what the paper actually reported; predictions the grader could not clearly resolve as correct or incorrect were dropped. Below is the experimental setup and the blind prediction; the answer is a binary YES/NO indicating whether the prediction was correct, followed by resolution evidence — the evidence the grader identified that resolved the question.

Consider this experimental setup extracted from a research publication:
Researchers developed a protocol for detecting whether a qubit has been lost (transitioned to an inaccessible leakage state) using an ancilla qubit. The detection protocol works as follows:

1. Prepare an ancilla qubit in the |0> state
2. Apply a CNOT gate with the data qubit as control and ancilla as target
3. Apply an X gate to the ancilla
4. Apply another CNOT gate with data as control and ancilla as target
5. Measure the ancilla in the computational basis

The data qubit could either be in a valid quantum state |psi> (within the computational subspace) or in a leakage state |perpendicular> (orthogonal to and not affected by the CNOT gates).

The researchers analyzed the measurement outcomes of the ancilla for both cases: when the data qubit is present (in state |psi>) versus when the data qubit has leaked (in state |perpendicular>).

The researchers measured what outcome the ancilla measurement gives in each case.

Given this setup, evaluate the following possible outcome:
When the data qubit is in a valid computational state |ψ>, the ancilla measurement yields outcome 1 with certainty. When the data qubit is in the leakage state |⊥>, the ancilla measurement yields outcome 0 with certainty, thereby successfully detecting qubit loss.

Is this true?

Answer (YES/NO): YES